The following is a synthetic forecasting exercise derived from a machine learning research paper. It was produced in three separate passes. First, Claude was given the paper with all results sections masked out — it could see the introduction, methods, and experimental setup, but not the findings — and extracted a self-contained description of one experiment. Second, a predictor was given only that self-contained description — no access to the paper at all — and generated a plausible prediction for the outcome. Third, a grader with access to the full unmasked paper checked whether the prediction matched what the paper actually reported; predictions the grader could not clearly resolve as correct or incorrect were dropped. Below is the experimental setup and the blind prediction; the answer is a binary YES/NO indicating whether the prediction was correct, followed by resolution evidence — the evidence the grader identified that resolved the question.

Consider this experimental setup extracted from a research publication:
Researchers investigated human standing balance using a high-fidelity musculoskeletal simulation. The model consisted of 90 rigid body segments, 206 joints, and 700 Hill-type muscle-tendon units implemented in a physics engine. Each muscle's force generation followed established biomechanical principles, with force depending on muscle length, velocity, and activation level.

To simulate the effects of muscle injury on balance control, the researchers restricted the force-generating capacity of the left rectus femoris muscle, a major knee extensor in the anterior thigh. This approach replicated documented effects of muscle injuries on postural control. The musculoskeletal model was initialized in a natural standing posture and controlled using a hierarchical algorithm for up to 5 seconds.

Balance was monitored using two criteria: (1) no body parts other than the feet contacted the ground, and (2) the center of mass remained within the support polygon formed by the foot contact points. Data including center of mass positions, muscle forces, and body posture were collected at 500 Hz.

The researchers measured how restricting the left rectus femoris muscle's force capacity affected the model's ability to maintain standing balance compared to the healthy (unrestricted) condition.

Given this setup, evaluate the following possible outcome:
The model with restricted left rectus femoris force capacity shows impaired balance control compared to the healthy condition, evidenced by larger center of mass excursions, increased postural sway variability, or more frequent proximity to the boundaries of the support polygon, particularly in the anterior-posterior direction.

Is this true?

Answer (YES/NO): NO